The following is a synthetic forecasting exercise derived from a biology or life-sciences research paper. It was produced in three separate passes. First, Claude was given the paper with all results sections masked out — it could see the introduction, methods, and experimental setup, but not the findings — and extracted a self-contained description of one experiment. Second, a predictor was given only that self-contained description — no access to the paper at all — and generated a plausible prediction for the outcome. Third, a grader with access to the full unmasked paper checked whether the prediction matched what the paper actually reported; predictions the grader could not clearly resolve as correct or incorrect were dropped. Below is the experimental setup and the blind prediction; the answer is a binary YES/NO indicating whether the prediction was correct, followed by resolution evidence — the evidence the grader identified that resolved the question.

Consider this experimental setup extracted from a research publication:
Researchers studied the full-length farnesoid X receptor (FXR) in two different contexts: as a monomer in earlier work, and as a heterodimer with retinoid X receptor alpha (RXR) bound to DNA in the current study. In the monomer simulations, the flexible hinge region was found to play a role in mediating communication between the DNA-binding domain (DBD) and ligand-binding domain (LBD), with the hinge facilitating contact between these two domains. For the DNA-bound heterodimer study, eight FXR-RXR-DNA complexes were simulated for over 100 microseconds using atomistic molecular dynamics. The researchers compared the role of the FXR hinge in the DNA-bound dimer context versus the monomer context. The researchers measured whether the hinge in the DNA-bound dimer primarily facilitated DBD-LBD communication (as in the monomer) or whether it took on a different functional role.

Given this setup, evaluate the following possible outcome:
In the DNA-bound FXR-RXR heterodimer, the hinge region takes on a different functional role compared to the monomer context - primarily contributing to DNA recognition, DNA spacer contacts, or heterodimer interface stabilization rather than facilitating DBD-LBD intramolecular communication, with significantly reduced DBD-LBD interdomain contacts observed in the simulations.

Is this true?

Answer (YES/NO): YES